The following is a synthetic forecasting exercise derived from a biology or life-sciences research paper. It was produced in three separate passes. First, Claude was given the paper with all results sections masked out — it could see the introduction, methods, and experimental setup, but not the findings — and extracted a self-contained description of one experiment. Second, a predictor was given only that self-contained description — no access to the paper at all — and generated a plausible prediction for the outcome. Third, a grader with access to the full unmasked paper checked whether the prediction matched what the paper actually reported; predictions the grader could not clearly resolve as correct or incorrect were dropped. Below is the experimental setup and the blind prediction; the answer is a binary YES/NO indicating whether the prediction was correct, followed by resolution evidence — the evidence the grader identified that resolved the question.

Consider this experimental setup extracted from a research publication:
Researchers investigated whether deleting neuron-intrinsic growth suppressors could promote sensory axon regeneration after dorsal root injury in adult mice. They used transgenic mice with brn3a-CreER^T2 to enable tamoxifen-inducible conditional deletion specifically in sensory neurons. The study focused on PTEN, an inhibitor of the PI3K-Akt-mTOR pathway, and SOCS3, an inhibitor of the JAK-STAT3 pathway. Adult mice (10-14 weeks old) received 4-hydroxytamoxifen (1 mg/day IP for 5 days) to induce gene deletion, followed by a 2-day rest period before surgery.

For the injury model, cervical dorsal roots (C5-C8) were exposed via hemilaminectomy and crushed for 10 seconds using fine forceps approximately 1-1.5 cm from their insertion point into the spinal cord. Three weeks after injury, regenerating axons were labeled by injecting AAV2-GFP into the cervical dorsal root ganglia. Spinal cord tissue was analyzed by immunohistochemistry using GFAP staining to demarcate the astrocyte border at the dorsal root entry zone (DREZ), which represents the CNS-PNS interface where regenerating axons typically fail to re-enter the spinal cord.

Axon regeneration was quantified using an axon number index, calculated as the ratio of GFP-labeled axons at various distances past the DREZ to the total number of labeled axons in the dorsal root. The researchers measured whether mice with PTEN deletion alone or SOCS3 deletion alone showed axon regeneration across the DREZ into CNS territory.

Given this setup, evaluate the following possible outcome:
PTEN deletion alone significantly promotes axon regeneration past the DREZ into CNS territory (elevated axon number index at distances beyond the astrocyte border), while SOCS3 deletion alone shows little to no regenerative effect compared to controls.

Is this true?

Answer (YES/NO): NO